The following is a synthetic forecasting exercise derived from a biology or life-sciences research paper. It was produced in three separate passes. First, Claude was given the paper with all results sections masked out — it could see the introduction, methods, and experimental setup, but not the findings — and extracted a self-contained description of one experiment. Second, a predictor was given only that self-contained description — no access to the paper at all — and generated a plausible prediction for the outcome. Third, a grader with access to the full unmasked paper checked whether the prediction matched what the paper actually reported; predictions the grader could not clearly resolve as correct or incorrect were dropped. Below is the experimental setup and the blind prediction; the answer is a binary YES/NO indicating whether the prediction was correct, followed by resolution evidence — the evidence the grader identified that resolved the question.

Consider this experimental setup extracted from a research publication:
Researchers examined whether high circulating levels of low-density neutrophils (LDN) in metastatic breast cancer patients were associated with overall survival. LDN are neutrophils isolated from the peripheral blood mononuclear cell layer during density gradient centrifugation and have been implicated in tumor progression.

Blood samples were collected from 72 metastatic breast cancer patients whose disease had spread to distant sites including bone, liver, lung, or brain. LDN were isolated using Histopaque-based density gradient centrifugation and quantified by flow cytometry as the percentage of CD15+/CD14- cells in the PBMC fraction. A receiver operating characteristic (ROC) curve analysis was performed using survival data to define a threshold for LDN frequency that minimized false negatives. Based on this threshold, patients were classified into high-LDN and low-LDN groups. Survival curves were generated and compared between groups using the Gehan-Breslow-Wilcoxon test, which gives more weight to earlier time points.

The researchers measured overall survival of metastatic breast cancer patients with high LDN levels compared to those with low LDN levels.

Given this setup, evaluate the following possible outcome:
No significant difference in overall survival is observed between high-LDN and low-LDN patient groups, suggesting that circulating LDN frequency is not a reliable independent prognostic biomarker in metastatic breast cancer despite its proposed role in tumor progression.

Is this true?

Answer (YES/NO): NO